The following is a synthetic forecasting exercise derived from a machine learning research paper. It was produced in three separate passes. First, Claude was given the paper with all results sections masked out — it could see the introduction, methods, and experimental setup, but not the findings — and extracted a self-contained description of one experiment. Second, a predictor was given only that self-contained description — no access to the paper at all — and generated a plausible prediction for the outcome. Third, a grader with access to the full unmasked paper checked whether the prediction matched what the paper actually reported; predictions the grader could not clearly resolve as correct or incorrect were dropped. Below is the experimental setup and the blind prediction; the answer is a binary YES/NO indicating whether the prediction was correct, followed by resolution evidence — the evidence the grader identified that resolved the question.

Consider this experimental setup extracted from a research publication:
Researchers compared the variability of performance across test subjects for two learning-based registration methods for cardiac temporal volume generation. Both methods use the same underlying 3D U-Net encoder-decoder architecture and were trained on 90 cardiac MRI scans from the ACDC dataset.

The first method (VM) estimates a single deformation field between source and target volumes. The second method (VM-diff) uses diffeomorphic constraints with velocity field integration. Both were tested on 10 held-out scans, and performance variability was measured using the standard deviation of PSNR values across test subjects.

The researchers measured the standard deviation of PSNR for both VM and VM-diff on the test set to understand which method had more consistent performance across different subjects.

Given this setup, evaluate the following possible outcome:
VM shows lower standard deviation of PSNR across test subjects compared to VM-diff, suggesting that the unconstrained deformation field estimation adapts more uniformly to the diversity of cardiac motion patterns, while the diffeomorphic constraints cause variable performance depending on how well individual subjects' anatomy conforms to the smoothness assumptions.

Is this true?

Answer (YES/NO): NO